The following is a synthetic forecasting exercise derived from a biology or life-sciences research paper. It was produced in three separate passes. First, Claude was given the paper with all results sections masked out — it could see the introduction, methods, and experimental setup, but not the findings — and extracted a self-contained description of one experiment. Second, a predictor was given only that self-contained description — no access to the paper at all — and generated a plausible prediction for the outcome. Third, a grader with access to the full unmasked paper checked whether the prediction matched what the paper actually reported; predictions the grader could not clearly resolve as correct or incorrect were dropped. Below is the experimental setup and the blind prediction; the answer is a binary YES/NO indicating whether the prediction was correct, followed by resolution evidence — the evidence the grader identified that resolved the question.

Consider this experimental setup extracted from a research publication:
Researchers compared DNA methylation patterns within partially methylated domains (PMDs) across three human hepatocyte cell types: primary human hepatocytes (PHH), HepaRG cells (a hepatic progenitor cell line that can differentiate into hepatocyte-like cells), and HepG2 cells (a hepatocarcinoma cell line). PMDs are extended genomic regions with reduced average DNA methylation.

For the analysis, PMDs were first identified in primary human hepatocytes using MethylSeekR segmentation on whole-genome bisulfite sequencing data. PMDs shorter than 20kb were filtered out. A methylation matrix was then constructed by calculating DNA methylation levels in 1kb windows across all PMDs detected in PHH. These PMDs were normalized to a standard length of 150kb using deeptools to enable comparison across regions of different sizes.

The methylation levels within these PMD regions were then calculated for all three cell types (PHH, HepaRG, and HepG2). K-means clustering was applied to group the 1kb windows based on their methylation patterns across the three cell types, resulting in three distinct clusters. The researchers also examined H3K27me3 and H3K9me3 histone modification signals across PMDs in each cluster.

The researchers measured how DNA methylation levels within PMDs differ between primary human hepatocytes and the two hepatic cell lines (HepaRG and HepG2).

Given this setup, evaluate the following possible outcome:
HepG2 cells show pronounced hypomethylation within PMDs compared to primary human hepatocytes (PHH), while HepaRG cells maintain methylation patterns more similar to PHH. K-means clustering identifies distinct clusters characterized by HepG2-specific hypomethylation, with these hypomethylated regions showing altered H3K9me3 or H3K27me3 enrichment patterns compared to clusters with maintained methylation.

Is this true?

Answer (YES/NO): NO